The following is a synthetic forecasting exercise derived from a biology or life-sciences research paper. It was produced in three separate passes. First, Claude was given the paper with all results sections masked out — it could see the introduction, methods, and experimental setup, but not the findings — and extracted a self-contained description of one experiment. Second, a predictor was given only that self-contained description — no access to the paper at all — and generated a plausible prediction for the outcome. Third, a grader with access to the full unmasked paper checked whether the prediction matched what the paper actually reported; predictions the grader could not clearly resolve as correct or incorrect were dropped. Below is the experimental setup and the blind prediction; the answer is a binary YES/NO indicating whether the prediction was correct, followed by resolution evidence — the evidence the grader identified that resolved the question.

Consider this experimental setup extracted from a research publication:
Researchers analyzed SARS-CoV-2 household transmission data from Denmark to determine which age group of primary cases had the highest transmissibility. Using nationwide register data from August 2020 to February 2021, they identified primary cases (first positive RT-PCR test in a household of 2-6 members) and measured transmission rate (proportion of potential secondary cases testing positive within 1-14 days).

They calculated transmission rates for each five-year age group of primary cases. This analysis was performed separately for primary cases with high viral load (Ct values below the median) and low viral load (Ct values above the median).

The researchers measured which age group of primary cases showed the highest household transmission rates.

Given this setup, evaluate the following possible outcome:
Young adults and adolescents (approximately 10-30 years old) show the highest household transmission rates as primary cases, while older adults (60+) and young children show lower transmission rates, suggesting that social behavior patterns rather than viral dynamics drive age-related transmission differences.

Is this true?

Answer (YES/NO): NO